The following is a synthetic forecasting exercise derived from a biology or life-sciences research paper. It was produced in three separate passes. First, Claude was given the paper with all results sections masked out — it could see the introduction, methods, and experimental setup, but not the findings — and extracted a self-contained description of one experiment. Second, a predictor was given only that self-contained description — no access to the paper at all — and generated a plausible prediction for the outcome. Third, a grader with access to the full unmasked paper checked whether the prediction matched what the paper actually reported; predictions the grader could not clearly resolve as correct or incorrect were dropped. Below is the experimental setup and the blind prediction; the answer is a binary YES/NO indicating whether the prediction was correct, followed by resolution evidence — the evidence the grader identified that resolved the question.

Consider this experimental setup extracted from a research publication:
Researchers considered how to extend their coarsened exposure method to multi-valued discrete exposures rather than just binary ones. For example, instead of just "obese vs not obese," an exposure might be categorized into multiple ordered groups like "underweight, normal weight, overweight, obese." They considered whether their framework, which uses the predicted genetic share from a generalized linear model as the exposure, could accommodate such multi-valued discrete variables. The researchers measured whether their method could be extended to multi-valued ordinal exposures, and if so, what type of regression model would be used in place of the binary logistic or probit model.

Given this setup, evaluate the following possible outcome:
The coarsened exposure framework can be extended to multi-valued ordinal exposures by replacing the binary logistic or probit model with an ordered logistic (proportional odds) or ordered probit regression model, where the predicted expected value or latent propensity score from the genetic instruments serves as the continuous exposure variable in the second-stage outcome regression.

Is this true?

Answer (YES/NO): YES